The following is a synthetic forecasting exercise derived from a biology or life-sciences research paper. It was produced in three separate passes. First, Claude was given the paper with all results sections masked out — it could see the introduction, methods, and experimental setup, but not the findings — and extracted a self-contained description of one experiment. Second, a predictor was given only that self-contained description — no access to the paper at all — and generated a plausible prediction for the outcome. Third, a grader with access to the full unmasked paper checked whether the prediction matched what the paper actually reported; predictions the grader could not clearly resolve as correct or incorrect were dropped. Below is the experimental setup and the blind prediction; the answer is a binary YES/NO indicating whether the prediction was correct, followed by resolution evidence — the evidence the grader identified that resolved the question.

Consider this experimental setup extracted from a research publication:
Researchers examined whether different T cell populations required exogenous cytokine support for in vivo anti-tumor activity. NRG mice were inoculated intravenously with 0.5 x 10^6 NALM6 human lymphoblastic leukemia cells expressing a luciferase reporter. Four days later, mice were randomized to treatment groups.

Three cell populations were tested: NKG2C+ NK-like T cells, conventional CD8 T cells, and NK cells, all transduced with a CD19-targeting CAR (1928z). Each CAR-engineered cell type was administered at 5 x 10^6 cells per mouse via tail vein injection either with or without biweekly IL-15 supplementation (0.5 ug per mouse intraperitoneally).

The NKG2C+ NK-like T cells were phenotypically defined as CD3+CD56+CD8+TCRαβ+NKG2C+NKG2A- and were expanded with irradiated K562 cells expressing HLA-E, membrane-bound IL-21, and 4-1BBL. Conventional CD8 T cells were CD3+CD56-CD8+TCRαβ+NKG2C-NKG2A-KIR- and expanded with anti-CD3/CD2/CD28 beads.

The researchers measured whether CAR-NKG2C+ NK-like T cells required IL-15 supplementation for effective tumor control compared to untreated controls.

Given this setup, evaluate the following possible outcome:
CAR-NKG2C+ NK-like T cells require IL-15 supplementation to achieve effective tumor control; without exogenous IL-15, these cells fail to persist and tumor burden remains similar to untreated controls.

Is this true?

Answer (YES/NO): NO